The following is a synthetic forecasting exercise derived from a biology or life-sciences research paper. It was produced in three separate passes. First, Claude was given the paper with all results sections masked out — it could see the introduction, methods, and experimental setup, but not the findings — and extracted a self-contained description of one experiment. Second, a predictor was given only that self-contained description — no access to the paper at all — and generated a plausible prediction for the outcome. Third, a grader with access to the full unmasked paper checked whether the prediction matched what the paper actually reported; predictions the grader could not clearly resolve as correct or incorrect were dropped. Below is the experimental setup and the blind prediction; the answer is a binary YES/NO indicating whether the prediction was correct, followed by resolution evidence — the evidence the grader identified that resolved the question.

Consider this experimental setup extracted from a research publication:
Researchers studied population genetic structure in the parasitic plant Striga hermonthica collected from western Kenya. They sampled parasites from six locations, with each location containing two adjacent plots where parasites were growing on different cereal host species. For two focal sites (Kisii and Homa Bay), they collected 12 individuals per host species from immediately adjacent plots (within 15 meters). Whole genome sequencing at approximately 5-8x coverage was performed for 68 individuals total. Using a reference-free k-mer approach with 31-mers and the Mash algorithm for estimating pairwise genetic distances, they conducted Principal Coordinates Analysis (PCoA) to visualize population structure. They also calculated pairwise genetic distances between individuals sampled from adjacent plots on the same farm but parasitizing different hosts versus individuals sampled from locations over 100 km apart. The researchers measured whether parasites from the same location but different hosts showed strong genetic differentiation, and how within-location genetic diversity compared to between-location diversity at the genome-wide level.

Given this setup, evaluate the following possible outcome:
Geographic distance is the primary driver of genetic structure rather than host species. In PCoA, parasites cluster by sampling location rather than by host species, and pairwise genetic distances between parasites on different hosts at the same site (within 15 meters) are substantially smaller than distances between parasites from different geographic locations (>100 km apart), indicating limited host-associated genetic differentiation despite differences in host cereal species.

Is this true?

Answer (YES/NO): NO